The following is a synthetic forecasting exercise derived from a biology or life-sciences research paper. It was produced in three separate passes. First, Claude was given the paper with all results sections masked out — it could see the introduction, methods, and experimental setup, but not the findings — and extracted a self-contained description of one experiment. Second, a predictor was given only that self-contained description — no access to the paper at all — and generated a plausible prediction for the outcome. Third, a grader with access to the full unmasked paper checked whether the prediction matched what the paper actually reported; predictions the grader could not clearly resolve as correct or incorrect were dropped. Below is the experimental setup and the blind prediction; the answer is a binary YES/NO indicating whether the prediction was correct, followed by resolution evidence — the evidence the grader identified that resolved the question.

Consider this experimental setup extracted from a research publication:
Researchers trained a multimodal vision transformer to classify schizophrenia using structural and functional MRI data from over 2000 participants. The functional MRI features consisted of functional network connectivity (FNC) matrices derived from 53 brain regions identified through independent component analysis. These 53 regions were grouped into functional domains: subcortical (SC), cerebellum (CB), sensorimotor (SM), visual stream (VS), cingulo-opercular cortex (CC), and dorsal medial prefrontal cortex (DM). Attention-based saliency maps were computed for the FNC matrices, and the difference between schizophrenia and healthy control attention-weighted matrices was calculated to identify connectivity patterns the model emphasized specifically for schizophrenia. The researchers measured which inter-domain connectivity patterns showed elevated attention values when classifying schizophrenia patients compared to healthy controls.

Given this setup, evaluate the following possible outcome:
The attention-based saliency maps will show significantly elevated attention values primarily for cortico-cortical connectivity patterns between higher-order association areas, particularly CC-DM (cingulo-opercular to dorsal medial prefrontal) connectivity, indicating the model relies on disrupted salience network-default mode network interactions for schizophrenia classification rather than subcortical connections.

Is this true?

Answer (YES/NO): NO